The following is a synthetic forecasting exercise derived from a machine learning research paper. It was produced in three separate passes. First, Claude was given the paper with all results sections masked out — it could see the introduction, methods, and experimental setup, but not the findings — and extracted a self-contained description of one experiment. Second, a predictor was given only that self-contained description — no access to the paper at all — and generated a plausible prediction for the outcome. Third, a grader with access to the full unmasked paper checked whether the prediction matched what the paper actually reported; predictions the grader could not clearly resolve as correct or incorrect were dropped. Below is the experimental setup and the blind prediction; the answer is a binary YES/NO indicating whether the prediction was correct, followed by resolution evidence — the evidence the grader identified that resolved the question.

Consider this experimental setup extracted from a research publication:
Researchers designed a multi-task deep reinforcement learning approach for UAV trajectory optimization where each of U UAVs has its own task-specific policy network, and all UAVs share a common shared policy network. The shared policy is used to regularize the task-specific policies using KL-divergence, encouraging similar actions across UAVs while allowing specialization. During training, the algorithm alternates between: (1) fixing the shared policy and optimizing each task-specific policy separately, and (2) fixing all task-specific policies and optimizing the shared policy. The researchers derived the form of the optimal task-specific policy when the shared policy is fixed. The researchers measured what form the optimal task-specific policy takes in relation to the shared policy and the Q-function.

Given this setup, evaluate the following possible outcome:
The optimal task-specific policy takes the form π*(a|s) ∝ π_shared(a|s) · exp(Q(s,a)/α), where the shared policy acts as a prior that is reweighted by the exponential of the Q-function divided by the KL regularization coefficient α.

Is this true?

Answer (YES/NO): NO